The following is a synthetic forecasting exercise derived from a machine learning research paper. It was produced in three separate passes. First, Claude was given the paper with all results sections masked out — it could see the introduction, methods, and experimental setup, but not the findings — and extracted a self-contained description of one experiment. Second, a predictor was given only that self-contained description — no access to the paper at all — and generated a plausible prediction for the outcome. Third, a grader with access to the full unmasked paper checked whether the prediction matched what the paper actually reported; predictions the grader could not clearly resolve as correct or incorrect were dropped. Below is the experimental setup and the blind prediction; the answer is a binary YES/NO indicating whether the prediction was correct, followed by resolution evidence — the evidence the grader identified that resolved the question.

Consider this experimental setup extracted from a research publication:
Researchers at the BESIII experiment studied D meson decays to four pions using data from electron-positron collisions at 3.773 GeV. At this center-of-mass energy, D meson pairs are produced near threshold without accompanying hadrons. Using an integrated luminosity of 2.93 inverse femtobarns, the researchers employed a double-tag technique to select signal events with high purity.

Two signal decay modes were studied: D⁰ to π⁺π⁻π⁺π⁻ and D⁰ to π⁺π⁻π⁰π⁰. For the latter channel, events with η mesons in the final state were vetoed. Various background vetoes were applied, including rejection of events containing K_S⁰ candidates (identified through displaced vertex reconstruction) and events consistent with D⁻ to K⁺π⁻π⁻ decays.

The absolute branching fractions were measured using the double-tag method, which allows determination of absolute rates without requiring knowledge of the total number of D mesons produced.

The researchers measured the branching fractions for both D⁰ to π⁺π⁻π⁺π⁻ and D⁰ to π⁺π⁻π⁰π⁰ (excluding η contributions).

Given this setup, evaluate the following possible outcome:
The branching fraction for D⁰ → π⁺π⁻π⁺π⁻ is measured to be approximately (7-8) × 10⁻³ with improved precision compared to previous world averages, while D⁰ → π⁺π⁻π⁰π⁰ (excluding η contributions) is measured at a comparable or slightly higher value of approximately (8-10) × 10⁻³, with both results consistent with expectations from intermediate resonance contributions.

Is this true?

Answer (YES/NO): NO